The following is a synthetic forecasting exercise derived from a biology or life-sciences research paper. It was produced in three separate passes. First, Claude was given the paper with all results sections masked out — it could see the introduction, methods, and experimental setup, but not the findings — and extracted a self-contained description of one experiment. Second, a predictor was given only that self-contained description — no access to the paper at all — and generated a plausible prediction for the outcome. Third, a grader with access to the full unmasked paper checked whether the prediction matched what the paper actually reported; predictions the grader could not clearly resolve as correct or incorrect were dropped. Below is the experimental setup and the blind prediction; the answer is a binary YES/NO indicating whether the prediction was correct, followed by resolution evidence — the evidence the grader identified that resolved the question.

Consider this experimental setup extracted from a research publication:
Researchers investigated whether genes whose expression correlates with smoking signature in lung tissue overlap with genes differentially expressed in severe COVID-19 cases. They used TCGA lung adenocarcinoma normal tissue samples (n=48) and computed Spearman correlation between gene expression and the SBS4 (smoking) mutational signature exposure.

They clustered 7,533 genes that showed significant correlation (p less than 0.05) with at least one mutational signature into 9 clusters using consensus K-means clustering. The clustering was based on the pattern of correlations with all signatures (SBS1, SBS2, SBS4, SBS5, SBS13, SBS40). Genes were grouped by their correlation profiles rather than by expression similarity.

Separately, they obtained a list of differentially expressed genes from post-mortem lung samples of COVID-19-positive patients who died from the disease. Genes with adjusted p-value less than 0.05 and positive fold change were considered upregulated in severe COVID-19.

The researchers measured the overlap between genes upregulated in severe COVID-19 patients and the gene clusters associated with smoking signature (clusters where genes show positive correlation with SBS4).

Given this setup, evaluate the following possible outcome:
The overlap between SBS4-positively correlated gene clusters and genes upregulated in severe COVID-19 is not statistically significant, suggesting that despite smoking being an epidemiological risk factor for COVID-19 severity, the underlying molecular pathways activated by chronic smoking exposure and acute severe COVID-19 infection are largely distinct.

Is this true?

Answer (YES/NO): NO